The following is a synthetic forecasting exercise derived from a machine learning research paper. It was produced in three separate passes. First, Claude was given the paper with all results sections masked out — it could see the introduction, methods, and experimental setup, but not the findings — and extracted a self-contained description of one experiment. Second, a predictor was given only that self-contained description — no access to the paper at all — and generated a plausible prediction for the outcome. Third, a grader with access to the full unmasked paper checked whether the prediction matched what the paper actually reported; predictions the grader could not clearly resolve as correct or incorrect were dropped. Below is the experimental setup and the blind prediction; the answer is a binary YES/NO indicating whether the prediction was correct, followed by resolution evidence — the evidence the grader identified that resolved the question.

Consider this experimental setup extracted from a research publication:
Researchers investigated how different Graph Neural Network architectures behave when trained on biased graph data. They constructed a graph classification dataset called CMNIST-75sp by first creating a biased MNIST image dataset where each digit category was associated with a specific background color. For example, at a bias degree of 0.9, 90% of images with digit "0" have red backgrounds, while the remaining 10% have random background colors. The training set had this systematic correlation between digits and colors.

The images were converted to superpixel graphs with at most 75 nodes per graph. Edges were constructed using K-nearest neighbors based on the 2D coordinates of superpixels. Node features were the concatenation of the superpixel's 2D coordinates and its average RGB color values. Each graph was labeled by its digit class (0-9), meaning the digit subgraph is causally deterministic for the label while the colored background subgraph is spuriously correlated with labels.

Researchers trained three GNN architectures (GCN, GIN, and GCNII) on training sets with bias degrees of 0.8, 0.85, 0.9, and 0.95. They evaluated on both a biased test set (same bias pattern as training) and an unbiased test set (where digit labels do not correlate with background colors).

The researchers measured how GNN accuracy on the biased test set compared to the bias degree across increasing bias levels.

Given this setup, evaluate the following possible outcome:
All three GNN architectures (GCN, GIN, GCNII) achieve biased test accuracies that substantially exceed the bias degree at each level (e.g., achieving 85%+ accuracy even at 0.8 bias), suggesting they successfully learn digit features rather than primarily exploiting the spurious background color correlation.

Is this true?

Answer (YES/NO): NO